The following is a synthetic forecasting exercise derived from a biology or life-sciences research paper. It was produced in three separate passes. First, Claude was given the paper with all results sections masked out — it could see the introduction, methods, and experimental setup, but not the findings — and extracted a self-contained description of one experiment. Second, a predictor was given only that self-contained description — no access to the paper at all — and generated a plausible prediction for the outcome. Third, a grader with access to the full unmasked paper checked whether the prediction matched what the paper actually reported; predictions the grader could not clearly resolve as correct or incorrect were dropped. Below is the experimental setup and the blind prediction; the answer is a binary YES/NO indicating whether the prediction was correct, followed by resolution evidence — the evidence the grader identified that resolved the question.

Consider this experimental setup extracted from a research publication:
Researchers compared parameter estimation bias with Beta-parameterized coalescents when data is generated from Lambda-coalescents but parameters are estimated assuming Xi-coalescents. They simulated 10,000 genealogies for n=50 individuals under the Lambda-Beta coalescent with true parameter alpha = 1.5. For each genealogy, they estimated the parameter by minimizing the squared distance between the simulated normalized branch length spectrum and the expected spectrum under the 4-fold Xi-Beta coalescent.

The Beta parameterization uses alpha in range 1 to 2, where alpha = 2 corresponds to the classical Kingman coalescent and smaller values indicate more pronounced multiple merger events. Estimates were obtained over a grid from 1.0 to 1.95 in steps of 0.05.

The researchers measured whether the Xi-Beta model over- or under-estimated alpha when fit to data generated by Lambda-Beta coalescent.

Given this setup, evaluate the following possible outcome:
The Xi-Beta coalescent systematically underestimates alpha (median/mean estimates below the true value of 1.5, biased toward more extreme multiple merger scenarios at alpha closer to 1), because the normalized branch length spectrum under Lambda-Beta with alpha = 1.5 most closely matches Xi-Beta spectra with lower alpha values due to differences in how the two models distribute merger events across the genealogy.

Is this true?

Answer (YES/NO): YES